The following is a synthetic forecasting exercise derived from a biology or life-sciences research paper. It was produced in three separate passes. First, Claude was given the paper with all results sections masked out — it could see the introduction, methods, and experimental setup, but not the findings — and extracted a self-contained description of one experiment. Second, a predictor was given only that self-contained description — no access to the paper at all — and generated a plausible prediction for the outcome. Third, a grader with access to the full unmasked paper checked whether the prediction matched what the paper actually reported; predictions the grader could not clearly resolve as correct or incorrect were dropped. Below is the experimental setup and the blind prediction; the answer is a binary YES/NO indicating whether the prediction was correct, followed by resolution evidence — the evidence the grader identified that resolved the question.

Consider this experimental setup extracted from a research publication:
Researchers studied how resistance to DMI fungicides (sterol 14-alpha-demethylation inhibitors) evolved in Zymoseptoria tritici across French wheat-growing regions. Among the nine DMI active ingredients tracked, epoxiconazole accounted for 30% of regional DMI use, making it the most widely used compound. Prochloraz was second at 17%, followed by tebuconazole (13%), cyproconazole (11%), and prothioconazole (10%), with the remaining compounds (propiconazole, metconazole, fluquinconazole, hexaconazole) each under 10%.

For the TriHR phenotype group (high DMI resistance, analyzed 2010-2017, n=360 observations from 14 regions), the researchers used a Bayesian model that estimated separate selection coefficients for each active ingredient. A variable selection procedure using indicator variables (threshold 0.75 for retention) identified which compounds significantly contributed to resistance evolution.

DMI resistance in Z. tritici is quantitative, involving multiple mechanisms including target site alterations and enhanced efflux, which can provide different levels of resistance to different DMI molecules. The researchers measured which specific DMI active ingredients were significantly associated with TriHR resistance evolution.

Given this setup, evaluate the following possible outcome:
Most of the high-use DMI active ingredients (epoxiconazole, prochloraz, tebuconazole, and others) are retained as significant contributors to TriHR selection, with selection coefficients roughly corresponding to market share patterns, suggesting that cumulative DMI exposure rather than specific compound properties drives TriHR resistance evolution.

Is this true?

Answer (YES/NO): NO